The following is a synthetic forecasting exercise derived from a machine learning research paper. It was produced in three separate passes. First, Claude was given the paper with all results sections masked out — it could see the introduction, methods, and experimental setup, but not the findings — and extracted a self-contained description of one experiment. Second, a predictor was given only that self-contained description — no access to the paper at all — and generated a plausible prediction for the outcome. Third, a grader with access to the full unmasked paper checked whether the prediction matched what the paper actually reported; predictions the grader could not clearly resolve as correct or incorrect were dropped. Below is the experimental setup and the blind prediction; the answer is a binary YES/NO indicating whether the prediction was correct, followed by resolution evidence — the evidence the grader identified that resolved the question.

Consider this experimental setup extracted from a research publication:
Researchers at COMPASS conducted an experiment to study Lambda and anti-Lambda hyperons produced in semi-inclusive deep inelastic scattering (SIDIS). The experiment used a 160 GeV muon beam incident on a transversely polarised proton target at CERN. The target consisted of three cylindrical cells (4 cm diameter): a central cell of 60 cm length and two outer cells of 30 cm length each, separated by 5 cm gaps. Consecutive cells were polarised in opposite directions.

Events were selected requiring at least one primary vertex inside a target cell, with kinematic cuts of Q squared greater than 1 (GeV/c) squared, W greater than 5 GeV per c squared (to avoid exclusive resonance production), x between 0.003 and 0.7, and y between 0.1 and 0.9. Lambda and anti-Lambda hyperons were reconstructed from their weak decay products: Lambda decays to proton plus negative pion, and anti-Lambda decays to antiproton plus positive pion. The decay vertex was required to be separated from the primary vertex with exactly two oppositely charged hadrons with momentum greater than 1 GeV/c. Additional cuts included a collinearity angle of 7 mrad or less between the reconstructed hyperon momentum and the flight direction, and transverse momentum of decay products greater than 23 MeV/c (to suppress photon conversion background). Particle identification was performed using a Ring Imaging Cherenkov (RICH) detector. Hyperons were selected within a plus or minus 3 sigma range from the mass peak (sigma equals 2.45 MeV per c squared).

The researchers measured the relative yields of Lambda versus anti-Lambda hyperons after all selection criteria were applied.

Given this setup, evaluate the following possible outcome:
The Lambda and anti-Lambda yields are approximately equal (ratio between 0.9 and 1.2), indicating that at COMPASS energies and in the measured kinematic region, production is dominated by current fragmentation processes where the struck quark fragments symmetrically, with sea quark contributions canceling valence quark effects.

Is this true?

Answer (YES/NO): NO